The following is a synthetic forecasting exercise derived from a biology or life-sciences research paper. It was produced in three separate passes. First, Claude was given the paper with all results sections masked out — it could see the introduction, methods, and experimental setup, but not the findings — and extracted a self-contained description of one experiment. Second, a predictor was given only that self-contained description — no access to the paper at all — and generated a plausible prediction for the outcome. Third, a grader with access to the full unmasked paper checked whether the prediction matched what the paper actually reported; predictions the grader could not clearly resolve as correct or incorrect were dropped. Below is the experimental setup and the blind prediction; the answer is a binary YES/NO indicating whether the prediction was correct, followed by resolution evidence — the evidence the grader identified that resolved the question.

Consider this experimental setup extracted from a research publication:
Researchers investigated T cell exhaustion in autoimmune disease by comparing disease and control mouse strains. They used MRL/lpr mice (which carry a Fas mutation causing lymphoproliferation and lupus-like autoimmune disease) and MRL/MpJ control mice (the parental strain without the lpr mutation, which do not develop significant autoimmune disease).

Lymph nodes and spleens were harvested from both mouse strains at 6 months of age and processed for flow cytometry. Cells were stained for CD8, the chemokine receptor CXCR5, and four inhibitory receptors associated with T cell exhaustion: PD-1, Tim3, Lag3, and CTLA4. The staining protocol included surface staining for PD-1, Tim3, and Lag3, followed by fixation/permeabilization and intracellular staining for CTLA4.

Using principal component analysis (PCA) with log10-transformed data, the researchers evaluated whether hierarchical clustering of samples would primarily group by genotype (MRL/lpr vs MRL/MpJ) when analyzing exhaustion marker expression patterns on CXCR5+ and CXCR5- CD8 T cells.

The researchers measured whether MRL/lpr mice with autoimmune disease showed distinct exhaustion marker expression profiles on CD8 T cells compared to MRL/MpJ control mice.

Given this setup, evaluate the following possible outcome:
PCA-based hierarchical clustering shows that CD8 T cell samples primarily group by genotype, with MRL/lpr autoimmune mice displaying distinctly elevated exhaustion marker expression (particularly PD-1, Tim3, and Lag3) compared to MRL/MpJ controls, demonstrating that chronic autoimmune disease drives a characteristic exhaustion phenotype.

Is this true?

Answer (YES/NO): YES